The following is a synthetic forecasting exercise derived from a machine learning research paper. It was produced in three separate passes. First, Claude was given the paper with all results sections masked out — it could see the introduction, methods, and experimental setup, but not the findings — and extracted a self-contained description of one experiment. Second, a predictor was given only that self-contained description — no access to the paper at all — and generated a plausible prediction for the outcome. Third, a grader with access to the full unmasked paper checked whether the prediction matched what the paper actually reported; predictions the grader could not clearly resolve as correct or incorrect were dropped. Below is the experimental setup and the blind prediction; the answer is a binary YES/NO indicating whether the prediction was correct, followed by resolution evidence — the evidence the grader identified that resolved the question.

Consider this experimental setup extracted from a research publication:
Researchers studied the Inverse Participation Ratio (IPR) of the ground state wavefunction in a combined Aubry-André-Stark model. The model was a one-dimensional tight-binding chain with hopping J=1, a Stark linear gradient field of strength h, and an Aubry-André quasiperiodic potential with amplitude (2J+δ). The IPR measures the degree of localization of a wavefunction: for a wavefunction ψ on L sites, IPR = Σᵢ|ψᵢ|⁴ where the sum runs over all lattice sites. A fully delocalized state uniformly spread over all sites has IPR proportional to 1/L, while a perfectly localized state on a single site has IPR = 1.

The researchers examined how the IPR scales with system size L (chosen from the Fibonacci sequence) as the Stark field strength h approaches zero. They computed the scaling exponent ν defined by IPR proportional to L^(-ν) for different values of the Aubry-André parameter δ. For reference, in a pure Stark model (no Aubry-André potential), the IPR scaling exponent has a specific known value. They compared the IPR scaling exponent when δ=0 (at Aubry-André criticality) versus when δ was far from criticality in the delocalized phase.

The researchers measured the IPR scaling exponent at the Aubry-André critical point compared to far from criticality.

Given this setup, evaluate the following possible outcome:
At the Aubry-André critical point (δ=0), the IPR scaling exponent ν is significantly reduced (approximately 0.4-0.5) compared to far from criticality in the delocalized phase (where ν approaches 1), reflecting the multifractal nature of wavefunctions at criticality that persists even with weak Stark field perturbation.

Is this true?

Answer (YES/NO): NO